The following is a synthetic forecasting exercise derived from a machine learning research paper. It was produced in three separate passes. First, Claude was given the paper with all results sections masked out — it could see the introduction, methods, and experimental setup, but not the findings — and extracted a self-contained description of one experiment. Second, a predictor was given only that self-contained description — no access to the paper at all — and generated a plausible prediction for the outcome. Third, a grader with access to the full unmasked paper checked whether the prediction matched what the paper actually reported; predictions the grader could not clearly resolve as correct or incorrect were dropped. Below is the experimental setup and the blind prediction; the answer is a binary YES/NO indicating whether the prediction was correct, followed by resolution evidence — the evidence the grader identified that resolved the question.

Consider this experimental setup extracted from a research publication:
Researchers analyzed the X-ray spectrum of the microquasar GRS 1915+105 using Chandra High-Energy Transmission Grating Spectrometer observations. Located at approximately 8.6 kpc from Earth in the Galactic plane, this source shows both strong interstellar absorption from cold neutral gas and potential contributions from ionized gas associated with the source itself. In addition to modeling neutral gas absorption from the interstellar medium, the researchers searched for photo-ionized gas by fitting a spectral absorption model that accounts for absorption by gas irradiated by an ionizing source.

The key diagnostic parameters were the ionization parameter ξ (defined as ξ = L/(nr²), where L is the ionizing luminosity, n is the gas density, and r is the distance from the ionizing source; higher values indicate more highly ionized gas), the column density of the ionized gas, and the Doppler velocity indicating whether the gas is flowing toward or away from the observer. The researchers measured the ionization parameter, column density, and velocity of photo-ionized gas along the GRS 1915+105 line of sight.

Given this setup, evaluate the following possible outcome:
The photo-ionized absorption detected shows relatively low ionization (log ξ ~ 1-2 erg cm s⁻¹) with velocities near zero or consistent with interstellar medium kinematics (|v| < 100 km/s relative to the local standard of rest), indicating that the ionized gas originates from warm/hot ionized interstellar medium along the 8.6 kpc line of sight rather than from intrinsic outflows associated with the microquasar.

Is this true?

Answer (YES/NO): NO